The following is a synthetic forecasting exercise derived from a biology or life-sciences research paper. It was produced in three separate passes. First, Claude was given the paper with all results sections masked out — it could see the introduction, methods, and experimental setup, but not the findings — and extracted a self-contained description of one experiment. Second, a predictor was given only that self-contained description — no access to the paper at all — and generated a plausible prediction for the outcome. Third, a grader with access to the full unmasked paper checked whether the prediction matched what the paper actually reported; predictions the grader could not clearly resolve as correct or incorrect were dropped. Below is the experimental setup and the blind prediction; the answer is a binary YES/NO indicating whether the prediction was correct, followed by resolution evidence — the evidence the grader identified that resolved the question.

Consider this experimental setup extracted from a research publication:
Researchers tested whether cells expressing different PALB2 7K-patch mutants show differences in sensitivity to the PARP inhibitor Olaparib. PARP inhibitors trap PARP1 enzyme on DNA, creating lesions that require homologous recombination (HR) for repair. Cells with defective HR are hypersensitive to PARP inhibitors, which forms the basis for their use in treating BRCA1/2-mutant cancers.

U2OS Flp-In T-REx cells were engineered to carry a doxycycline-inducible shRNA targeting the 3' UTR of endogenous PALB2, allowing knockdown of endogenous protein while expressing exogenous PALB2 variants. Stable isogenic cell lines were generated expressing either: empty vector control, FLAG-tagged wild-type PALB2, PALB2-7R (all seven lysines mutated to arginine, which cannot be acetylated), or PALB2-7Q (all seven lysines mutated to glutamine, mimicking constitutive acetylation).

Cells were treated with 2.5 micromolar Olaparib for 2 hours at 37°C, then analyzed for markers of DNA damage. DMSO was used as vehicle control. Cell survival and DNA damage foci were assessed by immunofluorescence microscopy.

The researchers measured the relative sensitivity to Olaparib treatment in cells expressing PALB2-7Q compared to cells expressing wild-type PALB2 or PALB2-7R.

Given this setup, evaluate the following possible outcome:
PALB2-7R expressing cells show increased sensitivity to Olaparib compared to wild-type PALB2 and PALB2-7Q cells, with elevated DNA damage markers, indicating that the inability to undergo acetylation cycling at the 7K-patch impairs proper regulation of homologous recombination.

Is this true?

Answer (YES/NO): NO